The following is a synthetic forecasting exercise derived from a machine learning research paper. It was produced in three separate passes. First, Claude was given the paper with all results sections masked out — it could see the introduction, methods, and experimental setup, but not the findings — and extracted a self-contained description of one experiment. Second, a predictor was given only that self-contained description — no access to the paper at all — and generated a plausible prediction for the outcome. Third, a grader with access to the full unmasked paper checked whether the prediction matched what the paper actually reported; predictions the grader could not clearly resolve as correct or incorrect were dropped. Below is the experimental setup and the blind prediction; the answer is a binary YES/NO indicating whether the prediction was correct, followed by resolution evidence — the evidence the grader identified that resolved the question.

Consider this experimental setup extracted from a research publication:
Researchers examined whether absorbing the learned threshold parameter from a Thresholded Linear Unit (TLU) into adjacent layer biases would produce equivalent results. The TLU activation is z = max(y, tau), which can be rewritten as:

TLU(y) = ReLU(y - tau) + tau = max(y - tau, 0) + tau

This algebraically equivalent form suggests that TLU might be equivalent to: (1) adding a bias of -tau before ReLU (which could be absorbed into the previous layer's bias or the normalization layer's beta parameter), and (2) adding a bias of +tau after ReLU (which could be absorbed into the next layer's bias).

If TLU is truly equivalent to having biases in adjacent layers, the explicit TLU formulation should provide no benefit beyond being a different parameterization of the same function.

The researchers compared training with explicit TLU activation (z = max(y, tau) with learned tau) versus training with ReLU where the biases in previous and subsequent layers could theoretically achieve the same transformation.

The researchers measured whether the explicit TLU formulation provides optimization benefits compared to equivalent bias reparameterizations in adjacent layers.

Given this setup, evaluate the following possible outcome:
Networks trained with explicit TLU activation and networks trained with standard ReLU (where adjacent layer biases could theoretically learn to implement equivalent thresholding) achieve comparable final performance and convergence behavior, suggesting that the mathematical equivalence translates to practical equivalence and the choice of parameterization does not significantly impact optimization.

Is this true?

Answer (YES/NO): NO